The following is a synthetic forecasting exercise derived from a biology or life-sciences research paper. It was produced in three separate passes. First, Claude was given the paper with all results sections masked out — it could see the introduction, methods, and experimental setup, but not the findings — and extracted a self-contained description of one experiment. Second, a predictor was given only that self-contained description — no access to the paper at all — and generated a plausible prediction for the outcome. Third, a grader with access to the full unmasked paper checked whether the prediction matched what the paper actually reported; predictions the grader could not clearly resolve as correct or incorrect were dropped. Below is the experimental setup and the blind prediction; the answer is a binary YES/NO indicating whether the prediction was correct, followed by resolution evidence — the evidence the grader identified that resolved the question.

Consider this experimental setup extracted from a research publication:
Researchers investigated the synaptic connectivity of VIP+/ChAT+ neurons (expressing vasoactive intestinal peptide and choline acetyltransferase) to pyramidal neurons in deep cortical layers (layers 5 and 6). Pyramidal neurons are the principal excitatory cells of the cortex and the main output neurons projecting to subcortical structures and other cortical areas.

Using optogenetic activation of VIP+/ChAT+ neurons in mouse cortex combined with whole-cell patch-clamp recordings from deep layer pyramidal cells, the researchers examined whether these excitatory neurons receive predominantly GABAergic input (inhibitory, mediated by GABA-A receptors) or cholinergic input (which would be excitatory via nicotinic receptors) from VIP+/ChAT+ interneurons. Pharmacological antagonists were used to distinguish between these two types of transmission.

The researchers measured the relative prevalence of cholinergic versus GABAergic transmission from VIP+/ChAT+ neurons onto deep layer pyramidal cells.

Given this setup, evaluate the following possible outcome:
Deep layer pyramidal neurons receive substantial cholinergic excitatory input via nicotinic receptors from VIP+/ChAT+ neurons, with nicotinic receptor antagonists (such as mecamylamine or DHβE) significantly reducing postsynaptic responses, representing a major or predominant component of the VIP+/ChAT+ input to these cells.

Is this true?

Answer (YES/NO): NO